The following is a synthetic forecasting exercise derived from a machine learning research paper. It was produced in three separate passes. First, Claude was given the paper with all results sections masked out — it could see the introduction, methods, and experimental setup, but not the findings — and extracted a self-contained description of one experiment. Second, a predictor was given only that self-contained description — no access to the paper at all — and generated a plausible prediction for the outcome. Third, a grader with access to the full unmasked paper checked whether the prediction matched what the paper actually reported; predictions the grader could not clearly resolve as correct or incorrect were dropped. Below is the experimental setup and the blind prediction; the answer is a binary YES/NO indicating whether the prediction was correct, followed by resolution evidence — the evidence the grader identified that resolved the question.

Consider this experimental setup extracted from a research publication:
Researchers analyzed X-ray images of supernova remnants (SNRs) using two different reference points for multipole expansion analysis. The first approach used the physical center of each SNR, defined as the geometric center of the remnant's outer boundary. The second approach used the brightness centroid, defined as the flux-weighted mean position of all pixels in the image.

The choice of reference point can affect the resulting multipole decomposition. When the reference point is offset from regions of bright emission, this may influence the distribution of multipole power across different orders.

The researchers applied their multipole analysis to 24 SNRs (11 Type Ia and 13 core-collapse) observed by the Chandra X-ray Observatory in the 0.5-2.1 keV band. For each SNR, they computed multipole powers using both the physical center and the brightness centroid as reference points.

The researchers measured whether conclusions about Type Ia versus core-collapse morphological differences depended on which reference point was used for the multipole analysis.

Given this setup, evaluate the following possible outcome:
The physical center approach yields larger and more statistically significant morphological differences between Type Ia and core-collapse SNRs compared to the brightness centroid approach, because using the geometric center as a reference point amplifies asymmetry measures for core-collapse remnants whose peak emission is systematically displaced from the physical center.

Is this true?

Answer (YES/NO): NO